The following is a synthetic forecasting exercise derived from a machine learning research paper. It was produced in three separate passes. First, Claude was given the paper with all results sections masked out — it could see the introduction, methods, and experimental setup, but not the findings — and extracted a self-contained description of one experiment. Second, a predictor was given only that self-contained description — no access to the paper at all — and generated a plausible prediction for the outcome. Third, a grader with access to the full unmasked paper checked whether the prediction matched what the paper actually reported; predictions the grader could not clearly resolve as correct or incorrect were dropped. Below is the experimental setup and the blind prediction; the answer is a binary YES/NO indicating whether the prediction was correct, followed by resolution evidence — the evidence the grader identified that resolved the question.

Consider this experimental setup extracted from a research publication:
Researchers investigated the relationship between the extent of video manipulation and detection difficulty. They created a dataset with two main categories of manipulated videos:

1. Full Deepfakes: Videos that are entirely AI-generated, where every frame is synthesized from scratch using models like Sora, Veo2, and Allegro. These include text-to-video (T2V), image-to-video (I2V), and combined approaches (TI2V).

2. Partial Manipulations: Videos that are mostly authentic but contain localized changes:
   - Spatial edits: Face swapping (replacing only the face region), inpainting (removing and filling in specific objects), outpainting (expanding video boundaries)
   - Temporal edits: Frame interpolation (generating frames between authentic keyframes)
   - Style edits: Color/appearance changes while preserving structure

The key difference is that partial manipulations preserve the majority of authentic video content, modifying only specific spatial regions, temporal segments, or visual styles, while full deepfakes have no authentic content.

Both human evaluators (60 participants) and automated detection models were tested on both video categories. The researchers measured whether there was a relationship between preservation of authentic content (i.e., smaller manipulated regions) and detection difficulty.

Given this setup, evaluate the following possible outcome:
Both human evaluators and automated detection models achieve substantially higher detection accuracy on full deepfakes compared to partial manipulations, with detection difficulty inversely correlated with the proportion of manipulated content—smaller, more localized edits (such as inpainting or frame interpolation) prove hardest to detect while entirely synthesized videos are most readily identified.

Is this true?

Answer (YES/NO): NO